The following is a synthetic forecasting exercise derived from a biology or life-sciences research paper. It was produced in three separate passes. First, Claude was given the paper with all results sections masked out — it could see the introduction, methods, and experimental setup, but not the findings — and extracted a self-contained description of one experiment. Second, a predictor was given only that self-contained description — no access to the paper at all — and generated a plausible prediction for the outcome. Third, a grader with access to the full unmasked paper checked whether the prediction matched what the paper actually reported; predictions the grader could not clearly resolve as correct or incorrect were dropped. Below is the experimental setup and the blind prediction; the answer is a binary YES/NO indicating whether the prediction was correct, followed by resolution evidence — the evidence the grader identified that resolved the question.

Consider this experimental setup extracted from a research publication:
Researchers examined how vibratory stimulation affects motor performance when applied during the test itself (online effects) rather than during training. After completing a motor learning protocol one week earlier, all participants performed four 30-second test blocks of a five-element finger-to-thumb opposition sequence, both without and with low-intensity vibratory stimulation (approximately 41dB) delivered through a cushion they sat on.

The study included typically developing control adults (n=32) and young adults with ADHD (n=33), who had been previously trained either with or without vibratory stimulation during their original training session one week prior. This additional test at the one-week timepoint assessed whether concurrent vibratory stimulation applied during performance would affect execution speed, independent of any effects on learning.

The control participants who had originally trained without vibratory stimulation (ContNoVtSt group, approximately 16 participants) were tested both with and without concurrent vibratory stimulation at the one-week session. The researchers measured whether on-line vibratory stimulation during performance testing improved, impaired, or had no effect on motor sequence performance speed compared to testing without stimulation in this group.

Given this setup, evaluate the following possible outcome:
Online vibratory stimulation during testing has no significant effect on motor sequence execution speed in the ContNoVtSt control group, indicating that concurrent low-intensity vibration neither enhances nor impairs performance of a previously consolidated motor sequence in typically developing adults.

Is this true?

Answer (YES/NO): YES